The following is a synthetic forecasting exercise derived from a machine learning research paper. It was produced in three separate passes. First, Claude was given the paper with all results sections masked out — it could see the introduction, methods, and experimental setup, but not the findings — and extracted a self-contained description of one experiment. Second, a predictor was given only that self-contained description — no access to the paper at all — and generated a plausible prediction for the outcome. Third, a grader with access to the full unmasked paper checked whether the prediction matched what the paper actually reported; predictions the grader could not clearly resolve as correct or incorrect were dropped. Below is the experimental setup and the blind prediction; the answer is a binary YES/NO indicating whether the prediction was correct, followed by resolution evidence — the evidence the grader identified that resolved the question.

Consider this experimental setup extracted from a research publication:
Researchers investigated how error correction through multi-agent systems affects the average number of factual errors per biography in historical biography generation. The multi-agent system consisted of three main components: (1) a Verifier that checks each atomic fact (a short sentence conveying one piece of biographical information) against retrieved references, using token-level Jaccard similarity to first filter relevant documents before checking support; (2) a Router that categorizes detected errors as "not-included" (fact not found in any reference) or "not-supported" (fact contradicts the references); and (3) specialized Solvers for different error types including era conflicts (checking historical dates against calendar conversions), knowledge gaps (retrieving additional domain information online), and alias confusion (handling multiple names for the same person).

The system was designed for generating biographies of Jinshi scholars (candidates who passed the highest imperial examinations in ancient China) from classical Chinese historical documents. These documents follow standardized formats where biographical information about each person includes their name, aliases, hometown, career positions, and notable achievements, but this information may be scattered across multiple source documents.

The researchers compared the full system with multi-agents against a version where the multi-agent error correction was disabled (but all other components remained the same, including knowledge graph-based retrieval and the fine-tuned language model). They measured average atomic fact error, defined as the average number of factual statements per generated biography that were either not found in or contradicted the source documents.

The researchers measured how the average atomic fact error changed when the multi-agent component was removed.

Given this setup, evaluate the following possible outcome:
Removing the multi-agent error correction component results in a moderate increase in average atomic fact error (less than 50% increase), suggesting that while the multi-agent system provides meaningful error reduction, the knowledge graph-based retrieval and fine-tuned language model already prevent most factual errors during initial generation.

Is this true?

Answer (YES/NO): NO